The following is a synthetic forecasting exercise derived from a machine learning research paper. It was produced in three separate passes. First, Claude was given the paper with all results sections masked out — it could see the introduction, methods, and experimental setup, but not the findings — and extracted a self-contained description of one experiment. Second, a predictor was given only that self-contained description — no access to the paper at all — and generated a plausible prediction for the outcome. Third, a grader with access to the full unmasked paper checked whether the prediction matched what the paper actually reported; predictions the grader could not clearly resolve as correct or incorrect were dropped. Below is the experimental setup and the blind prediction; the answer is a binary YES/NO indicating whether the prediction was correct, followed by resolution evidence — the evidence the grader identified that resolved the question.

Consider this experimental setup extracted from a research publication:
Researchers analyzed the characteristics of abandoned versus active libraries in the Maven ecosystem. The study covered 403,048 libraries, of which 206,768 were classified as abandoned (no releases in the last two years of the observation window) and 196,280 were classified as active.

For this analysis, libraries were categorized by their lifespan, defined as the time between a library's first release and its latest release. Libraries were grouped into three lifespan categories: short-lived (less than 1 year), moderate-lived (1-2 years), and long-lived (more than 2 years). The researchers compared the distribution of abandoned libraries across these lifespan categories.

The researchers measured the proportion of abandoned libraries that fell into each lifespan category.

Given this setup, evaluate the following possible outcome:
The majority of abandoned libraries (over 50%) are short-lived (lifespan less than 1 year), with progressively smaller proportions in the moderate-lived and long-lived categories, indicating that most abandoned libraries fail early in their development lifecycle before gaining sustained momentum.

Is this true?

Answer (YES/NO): NO